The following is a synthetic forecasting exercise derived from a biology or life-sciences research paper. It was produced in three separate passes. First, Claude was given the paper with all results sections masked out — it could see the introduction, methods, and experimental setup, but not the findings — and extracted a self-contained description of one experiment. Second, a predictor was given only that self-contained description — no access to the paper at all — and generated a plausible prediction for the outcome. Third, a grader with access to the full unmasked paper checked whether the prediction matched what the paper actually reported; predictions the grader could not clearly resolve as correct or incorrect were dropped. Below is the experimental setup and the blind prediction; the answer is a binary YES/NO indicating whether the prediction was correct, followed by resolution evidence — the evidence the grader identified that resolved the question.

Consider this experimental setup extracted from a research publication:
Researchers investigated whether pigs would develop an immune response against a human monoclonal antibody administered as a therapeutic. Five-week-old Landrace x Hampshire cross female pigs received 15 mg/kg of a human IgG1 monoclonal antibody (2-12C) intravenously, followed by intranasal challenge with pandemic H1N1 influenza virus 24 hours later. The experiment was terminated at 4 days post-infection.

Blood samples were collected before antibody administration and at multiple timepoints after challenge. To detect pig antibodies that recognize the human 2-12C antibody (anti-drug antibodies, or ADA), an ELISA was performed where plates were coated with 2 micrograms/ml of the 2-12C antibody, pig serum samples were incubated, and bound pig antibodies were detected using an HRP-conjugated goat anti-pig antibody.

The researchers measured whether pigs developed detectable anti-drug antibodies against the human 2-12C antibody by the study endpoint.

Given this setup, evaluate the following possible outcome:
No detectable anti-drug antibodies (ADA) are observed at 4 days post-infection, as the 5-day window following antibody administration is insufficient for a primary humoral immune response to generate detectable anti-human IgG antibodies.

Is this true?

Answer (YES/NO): YES